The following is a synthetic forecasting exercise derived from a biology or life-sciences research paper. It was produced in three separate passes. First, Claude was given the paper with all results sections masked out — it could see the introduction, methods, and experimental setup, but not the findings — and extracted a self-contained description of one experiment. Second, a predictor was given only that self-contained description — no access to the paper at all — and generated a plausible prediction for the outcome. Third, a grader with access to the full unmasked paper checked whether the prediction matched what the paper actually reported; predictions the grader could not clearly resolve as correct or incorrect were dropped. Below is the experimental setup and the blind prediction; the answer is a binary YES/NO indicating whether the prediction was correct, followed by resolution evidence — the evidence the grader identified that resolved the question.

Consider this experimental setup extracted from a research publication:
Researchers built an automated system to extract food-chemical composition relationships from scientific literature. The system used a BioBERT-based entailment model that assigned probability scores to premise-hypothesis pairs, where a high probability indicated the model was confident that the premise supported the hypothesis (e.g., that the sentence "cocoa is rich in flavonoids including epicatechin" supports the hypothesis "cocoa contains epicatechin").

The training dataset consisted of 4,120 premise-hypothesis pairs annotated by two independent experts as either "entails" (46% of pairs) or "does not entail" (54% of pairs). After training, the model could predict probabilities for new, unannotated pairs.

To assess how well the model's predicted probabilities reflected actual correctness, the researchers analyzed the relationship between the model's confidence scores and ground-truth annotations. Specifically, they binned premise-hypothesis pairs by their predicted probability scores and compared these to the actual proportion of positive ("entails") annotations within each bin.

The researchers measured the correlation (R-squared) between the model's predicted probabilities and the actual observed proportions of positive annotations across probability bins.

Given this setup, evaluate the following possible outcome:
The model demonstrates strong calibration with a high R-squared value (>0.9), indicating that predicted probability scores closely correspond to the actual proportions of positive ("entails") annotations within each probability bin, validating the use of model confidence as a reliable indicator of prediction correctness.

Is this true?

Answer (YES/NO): YES